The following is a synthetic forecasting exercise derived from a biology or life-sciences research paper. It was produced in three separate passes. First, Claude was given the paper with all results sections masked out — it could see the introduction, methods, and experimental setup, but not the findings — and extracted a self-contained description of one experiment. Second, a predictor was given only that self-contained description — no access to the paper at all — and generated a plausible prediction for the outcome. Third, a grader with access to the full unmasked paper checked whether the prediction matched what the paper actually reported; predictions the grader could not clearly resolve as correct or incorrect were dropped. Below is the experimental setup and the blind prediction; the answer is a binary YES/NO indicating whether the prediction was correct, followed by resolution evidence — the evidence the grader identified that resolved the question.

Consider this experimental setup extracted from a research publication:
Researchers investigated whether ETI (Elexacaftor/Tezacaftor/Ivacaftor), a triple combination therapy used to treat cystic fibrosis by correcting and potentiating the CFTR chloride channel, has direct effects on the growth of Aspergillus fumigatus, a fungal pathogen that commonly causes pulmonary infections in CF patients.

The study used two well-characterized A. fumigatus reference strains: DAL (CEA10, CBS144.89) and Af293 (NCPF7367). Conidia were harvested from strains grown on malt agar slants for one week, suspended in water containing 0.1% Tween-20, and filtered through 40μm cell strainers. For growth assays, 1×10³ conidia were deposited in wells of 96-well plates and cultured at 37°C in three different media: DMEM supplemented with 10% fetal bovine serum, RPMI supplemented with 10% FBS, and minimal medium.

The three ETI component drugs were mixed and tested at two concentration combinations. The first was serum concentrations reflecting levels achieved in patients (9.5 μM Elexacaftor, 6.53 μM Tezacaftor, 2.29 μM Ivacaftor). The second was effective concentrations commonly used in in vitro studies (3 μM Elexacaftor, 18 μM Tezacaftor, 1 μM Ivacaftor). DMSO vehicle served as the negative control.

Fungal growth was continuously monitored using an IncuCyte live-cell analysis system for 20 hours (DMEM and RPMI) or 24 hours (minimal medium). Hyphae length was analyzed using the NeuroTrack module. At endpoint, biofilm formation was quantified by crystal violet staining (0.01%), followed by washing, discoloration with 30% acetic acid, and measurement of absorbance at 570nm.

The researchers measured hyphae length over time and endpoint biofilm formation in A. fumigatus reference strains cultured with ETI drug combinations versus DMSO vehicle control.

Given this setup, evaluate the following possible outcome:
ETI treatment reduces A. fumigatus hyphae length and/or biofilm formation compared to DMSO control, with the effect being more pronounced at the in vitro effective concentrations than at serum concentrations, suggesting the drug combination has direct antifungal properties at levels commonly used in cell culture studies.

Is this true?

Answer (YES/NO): NO